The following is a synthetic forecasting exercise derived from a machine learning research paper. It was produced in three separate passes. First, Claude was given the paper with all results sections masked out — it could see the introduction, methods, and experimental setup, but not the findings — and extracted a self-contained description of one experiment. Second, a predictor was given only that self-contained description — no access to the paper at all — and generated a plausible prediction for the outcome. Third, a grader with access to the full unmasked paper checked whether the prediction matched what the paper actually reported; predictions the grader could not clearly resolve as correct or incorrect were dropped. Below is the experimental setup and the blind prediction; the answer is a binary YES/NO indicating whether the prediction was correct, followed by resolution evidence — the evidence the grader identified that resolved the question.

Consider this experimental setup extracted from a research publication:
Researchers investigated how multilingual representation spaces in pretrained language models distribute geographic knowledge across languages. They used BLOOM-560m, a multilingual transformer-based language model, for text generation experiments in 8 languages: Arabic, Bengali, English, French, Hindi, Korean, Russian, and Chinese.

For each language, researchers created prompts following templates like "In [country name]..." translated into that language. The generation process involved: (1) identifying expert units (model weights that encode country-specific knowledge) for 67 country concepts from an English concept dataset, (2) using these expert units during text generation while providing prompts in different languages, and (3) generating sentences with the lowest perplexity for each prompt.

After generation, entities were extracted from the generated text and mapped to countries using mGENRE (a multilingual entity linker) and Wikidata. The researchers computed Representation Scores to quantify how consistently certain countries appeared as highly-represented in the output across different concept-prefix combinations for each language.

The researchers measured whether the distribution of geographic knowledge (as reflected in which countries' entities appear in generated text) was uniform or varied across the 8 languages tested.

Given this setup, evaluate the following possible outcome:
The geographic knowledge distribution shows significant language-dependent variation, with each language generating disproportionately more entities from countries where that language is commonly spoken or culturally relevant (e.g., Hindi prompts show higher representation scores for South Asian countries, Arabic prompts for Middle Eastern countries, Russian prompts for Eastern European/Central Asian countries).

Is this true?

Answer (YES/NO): NO